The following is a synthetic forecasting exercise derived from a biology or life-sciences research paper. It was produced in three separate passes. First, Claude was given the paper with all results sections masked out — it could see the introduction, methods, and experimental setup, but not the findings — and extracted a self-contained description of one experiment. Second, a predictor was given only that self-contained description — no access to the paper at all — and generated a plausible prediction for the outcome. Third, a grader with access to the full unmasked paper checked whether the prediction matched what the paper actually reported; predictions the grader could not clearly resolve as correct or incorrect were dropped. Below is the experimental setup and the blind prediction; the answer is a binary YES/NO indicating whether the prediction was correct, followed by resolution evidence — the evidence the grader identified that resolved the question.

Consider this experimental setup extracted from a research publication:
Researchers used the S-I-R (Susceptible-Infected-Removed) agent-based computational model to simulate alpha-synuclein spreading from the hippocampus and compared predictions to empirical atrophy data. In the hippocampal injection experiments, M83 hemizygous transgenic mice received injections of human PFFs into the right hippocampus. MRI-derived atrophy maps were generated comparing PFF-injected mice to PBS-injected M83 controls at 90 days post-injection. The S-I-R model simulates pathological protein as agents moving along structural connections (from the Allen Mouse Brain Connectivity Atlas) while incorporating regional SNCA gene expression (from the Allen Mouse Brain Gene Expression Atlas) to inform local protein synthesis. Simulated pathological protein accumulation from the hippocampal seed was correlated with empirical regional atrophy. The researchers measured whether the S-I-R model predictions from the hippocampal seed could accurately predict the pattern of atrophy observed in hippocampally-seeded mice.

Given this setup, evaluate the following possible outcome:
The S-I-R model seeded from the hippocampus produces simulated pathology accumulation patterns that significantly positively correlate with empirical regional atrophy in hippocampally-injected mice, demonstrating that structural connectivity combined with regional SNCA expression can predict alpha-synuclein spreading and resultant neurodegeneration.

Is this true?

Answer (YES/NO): NO